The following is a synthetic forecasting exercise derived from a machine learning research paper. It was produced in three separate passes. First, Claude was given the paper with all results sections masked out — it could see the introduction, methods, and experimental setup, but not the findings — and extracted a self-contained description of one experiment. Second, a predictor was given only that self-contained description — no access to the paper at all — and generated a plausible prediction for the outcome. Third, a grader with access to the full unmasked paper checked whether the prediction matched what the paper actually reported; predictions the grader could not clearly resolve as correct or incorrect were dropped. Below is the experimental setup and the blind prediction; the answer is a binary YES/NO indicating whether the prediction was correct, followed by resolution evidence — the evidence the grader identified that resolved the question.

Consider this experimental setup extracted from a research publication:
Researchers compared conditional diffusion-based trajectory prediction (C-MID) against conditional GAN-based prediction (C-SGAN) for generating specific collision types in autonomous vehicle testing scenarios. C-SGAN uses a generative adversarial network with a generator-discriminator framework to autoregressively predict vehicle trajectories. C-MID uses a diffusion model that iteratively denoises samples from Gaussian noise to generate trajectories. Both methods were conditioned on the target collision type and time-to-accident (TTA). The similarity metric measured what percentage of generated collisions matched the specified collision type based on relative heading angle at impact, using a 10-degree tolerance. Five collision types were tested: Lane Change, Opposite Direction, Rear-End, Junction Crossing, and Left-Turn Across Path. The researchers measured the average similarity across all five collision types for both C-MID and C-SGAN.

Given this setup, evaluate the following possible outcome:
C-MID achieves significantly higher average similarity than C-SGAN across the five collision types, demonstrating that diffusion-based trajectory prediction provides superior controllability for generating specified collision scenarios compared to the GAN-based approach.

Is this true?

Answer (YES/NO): YES